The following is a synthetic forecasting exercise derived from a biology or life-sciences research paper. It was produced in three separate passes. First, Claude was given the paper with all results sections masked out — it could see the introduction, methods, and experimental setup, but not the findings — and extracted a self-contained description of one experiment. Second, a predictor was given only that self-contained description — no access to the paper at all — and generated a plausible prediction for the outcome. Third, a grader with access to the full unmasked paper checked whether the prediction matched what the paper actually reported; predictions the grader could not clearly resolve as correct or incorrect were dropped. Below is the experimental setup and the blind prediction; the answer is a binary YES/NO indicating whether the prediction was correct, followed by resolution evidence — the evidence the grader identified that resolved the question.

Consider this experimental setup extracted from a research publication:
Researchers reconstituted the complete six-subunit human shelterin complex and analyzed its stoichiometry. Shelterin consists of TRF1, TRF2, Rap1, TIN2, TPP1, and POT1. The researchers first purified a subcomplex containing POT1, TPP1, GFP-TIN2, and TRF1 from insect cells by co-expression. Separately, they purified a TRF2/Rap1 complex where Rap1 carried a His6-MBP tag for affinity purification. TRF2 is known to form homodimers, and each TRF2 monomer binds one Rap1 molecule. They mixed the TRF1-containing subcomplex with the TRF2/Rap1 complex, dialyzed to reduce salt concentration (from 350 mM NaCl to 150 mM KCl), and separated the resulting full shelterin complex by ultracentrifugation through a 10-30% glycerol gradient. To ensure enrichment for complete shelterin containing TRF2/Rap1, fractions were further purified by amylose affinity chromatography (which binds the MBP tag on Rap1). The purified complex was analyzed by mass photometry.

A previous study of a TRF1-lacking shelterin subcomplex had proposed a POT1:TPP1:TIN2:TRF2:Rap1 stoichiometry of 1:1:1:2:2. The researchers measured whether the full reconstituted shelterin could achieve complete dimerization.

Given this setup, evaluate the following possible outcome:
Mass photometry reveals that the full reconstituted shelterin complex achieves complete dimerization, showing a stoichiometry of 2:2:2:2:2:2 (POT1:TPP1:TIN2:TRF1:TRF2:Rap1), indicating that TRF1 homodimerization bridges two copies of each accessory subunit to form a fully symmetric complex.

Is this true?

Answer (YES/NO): YES